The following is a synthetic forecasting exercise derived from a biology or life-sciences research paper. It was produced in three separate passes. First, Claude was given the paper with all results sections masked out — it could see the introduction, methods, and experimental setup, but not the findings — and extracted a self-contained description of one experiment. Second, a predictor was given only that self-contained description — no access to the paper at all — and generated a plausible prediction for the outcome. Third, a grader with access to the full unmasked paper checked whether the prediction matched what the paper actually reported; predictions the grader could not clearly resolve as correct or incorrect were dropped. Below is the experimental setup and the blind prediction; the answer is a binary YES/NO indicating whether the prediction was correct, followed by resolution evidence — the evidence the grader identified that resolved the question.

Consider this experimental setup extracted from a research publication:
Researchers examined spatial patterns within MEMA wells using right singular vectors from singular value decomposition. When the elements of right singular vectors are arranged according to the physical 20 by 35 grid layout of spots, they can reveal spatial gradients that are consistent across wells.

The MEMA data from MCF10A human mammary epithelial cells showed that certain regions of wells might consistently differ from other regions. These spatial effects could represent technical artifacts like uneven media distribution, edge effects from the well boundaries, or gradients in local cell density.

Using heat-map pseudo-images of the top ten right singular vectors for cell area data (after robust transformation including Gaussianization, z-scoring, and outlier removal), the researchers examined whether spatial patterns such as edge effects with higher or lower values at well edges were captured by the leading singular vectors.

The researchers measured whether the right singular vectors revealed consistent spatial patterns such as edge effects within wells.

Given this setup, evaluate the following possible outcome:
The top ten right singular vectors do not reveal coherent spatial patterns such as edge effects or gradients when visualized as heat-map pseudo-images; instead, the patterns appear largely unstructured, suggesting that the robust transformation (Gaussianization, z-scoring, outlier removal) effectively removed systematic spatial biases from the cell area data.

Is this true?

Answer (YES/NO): NO